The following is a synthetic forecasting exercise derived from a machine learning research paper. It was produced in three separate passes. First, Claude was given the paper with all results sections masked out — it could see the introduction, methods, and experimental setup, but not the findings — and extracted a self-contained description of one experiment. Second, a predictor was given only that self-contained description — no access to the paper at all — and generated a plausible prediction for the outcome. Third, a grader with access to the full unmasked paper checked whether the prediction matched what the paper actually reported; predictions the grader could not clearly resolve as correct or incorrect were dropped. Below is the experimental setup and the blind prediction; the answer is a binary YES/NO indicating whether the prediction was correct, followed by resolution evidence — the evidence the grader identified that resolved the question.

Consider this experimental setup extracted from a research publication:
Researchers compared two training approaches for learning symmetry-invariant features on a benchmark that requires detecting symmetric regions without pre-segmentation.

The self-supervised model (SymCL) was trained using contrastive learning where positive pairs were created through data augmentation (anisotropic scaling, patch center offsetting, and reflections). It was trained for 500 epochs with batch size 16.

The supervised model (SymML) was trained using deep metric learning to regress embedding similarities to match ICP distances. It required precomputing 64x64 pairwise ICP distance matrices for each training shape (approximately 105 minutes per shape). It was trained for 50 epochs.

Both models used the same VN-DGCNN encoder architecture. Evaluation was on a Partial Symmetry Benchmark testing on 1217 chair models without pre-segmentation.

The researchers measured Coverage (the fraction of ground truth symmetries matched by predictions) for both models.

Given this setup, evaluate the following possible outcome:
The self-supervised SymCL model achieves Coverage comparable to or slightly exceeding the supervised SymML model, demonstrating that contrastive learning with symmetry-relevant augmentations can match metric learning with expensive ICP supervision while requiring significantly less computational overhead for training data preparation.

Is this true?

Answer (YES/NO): NO